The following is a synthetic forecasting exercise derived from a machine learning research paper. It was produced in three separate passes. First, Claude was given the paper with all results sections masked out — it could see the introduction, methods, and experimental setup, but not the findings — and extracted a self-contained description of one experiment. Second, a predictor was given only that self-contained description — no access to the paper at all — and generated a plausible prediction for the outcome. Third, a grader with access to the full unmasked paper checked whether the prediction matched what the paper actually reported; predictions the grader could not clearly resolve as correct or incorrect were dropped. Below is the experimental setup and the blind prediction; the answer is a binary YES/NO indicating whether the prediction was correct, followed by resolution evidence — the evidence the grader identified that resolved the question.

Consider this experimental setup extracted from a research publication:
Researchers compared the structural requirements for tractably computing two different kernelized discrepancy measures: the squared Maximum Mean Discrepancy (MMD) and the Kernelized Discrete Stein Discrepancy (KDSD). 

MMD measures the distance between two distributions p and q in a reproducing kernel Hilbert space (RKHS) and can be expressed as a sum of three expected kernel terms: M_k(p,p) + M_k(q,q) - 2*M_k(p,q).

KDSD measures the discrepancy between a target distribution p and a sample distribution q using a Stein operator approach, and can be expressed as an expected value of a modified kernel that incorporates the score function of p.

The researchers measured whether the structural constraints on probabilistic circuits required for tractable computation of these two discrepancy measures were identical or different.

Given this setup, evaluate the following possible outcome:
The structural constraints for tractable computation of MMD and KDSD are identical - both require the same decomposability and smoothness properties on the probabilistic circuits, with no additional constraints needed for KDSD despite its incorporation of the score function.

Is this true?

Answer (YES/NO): NO